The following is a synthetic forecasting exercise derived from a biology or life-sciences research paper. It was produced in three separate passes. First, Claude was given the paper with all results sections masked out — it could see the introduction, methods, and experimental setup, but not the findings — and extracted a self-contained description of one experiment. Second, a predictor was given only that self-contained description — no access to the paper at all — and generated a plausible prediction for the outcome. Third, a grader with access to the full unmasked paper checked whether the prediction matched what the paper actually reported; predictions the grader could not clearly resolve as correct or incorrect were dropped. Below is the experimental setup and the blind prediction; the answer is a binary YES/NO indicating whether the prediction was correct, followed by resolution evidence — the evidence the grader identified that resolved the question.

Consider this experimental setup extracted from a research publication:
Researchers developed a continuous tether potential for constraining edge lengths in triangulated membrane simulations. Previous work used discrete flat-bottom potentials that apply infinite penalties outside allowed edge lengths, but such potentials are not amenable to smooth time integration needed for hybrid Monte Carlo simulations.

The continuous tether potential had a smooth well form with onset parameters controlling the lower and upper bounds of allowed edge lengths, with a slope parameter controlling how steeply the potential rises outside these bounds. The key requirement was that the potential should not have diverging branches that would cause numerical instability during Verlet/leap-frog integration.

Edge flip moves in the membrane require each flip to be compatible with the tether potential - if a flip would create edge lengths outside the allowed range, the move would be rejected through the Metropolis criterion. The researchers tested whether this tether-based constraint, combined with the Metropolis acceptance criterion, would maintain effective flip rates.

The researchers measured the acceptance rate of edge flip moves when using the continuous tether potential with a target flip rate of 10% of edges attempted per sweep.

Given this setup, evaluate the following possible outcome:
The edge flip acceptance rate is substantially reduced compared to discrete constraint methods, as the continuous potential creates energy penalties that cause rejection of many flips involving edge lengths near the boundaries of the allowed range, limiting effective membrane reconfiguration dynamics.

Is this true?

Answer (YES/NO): NO